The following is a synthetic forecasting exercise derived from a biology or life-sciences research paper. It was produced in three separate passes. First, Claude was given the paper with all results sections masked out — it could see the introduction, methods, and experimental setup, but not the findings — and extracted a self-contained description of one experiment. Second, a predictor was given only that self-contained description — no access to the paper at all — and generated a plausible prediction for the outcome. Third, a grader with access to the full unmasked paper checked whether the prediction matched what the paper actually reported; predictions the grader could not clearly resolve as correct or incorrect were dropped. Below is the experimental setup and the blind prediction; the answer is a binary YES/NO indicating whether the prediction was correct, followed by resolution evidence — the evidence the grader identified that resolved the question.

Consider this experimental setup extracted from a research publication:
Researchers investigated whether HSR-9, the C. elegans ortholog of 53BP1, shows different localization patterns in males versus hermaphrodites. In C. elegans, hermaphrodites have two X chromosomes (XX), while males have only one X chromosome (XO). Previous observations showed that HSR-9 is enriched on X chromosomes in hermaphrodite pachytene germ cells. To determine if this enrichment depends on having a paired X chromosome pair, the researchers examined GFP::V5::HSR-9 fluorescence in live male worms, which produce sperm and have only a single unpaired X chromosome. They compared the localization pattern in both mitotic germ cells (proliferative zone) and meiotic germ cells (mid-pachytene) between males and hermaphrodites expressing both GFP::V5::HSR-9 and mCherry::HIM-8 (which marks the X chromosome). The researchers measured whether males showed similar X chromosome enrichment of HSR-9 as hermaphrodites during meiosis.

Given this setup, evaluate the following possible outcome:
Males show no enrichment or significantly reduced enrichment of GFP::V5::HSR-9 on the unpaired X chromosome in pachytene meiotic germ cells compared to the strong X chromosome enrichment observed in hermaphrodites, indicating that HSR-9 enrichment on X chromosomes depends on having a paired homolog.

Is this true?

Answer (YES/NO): NO